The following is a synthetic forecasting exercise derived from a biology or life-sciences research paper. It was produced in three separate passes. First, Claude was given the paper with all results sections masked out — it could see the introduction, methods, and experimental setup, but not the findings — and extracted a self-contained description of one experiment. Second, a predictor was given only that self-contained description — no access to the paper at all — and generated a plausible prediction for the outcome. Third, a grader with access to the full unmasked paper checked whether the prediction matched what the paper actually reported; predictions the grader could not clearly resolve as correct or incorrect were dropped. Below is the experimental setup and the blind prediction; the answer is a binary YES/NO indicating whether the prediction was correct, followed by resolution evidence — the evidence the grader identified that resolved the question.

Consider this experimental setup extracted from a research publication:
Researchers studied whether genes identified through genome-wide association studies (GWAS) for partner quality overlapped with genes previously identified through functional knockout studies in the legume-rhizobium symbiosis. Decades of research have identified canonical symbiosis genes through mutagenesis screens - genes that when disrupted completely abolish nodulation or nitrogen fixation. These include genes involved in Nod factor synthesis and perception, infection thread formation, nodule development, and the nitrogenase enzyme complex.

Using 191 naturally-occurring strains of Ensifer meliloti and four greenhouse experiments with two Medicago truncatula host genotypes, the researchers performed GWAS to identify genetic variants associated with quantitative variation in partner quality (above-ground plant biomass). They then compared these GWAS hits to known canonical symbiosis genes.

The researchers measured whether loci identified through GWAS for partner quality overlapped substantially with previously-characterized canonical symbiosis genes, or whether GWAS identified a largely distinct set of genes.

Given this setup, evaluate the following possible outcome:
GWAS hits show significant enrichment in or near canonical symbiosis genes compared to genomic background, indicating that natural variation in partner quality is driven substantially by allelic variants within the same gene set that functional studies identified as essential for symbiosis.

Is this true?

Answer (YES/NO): NO